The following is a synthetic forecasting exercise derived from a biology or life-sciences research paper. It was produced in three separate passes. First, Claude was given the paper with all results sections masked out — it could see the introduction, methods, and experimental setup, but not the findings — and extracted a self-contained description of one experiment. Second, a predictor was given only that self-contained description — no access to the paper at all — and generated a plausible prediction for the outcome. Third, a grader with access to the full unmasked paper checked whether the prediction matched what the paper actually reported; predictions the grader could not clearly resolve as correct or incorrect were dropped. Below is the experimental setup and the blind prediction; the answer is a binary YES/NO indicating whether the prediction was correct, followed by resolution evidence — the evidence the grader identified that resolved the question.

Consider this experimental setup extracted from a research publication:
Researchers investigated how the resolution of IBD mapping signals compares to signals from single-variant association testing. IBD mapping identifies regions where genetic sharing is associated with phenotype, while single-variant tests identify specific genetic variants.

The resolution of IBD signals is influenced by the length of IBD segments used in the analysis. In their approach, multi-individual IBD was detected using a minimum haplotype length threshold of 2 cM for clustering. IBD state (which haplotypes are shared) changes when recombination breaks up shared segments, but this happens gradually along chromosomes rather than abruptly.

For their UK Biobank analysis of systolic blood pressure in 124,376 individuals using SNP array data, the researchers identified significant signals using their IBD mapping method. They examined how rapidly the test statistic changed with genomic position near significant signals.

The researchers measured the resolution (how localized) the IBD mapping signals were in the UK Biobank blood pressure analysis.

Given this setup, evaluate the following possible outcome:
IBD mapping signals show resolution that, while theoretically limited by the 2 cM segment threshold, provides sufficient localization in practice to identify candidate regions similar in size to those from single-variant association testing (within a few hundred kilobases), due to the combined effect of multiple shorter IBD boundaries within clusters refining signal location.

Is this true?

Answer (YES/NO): NO